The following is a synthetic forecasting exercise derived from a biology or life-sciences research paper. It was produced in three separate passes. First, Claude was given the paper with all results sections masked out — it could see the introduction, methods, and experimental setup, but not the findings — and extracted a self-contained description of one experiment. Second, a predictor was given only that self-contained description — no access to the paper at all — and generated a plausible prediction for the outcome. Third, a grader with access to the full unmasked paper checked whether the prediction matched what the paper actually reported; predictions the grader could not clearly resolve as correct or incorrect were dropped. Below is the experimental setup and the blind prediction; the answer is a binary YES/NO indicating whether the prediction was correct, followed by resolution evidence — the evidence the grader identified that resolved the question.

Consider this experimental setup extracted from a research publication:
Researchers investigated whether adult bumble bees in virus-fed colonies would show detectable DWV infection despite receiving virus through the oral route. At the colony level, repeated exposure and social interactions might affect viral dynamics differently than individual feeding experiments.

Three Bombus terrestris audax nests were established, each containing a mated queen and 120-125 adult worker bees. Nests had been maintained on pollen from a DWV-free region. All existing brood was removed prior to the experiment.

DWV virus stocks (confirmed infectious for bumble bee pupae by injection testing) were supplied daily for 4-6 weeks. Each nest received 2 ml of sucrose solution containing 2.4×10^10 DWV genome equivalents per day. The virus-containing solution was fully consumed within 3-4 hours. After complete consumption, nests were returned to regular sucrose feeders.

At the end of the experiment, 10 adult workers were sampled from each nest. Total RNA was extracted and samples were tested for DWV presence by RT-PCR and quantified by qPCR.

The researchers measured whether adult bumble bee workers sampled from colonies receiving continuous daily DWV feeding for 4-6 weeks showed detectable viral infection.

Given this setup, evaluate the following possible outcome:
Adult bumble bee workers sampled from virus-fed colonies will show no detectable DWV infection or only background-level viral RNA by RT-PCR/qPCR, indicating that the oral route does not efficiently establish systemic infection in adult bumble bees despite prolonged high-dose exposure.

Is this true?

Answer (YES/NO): YES